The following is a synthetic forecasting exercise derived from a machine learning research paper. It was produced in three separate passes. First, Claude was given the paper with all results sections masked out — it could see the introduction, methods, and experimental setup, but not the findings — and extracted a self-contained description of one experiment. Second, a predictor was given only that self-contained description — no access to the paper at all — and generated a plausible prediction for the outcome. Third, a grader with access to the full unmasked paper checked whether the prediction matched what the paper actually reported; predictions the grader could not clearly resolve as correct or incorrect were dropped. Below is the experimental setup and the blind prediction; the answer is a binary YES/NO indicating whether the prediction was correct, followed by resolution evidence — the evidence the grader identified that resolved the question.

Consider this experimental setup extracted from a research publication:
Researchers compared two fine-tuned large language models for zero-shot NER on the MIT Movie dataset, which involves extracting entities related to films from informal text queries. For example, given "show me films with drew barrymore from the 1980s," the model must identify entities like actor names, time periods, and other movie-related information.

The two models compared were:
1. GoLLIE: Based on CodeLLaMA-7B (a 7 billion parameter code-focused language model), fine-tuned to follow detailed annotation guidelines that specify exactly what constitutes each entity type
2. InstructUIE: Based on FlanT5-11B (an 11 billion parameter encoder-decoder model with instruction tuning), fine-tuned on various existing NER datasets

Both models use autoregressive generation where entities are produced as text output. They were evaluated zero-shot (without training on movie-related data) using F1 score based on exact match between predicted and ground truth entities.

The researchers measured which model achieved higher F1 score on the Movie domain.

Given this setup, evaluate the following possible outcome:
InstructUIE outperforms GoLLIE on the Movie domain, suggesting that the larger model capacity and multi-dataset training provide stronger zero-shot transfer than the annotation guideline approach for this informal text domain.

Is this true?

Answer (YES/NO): NO